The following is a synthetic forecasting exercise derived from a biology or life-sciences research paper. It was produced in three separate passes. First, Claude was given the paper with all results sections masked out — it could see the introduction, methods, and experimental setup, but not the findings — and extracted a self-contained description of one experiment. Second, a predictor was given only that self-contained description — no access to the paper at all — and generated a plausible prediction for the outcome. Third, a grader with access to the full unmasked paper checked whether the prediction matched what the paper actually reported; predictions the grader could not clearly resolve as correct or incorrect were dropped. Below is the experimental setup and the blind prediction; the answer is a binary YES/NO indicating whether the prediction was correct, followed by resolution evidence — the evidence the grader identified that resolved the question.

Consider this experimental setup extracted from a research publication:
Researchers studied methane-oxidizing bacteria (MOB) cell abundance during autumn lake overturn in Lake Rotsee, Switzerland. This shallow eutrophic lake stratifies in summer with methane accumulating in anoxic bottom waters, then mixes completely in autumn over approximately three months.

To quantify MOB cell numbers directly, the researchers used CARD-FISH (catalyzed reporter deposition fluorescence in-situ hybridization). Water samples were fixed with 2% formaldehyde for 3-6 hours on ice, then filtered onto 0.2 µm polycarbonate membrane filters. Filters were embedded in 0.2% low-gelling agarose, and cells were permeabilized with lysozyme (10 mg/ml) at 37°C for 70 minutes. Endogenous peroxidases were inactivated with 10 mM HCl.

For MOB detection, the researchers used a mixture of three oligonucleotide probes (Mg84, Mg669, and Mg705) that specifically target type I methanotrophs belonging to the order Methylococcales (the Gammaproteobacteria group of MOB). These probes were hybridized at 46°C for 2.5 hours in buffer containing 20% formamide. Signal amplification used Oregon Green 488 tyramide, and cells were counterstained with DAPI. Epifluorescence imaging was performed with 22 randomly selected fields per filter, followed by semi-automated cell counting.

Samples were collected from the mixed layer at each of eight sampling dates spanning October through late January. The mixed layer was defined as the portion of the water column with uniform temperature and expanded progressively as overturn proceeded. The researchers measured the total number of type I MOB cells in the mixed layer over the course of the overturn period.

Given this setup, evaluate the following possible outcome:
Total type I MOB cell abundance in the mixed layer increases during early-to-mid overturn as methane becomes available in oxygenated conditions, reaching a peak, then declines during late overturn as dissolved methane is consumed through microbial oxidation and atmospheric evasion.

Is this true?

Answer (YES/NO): NO